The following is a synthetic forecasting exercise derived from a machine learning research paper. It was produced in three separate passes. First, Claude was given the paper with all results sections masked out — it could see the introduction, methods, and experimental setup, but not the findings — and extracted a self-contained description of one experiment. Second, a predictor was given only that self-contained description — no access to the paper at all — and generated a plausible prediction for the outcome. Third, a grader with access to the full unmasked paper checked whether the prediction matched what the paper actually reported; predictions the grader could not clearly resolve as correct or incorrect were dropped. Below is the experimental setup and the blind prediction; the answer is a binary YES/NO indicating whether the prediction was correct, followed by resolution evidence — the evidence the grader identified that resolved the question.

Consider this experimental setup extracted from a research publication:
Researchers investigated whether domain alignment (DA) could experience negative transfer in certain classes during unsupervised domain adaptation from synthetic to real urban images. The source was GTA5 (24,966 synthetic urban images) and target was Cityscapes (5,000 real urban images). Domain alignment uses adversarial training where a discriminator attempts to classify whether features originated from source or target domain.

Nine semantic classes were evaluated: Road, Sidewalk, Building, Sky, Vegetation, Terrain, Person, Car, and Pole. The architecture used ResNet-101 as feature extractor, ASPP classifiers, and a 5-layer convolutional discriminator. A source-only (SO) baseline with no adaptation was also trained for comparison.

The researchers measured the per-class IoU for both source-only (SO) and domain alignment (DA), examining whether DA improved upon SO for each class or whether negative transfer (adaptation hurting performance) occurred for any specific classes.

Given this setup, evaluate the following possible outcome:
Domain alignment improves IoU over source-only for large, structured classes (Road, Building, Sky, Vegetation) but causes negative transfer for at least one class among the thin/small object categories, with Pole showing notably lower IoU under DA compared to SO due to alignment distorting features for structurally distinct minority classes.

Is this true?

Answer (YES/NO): NO